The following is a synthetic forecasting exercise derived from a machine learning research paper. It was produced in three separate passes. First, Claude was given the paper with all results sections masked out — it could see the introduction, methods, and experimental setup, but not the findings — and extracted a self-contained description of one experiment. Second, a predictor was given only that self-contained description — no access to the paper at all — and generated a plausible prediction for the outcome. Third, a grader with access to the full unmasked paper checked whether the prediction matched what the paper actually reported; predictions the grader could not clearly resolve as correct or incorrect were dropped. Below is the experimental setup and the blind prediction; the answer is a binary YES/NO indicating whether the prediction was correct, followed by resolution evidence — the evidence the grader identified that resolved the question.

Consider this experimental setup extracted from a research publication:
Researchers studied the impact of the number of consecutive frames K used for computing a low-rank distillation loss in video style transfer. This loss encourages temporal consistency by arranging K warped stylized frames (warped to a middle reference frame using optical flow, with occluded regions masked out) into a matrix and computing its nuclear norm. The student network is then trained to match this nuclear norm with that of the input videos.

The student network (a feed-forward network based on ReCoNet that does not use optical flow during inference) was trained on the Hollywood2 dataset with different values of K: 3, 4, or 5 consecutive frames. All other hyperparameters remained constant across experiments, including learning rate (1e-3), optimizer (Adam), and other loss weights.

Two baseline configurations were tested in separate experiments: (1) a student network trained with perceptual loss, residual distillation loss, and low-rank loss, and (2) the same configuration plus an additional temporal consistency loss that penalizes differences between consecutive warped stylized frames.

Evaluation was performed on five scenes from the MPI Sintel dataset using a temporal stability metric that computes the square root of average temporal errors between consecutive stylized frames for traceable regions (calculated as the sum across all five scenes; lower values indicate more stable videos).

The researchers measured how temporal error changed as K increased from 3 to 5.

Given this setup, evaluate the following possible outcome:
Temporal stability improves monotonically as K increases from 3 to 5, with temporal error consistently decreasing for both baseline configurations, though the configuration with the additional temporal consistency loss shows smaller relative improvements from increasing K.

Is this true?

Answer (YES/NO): YES